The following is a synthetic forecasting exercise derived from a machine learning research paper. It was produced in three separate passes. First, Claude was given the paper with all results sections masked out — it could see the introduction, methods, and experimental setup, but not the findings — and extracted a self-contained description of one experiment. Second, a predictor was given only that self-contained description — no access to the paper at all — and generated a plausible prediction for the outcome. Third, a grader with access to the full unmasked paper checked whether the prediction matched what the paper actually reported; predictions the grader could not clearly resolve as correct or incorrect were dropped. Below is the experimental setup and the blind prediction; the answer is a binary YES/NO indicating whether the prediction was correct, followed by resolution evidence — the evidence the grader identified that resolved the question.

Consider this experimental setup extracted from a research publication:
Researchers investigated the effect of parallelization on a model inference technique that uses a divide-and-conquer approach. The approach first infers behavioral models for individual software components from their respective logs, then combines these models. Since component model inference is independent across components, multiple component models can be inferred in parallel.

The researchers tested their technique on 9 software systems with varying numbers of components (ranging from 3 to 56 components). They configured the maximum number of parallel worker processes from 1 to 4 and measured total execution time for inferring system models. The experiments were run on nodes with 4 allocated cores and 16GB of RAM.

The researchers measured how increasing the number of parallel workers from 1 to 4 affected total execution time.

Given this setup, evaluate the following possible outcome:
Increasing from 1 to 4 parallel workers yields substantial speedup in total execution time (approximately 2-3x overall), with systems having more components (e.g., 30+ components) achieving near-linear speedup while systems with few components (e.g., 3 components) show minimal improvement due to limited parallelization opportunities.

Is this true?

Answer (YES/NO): NO